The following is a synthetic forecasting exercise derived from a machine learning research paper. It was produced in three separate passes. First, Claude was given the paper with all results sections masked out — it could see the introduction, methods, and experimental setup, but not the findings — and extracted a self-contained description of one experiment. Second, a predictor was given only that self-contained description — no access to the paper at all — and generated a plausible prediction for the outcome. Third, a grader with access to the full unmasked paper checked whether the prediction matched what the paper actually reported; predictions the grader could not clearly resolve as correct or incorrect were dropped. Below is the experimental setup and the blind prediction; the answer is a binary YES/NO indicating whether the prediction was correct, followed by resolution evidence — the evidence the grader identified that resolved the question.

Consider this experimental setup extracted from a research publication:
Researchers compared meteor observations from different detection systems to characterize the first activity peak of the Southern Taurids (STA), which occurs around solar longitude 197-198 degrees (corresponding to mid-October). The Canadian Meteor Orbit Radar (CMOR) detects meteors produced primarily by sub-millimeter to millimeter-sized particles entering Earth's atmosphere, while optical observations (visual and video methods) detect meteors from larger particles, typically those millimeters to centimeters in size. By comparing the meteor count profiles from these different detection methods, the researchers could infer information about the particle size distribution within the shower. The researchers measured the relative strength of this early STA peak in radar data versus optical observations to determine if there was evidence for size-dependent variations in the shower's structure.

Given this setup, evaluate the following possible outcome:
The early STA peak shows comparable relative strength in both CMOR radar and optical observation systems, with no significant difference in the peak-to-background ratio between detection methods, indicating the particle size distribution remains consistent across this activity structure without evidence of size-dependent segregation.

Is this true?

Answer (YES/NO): NO